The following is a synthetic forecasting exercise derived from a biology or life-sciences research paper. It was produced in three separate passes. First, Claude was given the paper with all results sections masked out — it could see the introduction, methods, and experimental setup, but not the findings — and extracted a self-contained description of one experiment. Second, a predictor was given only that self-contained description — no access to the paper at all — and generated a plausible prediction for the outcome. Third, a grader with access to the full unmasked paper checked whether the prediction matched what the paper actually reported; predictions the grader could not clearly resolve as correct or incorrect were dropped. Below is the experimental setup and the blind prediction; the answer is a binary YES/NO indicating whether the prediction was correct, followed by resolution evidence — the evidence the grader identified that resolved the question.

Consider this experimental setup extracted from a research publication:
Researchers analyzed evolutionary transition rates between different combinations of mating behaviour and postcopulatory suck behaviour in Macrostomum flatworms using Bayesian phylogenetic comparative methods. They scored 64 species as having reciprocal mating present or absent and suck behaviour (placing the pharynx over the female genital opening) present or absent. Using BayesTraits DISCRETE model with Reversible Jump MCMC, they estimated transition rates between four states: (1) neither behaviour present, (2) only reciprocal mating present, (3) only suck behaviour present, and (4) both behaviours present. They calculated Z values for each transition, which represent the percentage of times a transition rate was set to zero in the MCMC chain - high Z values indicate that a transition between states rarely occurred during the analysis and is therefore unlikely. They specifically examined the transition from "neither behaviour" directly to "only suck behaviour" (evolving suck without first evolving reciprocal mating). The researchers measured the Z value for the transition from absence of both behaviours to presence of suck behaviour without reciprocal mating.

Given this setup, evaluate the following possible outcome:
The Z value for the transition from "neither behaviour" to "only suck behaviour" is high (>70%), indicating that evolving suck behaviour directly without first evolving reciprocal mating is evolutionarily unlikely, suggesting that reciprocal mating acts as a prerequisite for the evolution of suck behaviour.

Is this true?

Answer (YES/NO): YES